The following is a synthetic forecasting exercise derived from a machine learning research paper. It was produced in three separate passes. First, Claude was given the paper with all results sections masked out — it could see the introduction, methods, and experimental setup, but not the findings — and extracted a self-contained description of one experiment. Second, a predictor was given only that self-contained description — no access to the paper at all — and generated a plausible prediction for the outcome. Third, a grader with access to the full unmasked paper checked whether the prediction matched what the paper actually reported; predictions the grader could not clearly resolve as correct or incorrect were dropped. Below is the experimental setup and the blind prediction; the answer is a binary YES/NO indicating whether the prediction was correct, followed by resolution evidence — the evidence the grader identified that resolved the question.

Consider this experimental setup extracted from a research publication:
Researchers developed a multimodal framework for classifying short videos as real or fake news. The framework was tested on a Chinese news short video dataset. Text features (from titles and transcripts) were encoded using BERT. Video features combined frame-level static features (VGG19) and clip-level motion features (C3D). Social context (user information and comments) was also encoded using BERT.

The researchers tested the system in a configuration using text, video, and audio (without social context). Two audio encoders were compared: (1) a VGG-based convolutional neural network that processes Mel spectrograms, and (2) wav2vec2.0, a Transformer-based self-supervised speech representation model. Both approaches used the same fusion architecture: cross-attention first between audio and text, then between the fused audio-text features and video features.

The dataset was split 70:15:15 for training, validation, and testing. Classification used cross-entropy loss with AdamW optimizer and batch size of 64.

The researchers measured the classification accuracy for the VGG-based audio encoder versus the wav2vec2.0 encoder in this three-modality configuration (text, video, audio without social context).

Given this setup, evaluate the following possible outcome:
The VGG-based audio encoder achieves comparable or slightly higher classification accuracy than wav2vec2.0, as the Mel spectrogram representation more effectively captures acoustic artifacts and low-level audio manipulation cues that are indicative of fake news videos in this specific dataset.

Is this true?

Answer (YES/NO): YES